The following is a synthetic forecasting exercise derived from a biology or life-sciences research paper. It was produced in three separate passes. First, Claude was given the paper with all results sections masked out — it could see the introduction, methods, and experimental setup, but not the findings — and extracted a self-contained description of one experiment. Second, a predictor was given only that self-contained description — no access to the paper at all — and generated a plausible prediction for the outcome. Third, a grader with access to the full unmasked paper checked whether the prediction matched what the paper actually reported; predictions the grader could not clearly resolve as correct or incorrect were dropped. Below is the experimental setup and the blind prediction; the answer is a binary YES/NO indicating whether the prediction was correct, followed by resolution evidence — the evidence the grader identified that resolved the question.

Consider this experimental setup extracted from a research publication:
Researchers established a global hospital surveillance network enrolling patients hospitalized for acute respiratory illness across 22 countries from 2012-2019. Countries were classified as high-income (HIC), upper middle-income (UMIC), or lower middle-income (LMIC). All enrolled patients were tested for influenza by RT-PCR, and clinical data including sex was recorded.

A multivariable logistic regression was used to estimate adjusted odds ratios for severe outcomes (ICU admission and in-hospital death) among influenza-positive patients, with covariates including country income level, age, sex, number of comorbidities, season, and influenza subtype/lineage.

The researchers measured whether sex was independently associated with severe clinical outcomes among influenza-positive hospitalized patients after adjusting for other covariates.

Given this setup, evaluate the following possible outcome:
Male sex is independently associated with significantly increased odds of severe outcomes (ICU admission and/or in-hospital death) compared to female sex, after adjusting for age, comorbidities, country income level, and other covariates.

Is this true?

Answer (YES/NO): YES